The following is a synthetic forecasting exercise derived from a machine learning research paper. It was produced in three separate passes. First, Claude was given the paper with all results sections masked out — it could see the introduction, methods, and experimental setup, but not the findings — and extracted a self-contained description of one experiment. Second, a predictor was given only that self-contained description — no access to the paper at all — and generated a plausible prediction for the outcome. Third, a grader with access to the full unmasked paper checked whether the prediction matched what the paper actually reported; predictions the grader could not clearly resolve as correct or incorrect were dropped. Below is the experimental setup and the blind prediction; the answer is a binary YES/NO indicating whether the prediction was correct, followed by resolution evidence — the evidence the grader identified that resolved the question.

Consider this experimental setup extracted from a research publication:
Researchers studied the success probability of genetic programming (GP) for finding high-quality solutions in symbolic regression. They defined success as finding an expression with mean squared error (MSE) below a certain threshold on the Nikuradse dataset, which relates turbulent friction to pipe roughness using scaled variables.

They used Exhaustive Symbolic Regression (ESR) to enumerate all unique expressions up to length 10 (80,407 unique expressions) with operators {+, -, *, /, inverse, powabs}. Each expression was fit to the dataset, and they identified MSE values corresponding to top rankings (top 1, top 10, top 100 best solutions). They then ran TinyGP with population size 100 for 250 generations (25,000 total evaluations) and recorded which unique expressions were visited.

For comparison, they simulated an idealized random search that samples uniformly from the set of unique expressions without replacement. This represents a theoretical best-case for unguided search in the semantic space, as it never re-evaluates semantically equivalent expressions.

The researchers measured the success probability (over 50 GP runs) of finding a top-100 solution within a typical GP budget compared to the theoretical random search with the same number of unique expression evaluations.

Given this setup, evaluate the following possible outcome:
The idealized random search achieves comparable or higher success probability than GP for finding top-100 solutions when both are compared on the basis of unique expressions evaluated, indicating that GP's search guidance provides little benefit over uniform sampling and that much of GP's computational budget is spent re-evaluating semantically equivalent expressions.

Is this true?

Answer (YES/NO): YES